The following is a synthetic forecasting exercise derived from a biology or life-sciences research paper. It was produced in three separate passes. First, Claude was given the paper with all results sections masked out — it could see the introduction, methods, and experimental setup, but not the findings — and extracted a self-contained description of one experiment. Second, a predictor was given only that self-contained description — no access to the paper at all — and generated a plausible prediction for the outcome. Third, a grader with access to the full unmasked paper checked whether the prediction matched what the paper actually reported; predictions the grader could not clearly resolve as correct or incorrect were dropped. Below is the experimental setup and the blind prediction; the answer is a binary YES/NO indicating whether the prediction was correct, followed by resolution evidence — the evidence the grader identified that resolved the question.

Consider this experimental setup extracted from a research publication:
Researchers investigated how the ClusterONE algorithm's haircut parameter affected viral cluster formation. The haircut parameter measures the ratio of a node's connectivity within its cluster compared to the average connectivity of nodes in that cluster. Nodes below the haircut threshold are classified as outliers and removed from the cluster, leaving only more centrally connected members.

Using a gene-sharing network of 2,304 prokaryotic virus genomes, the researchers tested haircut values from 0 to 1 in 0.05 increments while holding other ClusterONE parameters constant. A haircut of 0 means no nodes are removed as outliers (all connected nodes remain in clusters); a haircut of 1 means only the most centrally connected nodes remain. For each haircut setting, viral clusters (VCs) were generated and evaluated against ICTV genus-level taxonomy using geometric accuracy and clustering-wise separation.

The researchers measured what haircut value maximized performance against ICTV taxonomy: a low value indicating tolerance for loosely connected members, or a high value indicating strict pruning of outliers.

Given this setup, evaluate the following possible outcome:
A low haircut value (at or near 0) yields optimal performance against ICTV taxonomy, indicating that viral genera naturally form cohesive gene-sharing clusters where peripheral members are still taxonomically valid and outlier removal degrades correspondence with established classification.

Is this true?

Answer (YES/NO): NO